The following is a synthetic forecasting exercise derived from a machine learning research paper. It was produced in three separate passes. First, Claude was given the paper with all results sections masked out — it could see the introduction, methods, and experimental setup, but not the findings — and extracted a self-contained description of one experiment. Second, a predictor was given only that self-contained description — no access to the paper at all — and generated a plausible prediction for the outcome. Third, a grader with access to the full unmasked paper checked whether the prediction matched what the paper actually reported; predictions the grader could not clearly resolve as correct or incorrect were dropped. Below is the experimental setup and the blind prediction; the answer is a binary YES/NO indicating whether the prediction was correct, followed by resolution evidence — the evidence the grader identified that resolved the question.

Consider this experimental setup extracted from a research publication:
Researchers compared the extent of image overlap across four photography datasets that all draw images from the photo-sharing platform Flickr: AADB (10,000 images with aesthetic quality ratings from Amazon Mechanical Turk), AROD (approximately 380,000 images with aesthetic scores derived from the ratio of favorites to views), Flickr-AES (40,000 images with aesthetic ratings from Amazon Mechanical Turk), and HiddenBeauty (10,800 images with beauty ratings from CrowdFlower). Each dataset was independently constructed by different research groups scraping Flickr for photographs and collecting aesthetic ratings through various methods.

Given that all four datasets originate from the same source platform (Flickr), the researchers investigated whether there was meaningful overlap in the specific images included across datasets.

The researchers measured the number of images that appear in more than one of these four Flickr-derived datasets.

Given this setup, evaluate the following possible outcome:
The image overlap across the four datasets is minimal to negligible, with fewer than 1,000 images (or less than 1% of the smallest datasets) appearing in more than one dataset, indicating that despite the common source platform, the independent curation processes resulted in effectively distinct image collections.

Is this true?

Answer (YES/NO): YES